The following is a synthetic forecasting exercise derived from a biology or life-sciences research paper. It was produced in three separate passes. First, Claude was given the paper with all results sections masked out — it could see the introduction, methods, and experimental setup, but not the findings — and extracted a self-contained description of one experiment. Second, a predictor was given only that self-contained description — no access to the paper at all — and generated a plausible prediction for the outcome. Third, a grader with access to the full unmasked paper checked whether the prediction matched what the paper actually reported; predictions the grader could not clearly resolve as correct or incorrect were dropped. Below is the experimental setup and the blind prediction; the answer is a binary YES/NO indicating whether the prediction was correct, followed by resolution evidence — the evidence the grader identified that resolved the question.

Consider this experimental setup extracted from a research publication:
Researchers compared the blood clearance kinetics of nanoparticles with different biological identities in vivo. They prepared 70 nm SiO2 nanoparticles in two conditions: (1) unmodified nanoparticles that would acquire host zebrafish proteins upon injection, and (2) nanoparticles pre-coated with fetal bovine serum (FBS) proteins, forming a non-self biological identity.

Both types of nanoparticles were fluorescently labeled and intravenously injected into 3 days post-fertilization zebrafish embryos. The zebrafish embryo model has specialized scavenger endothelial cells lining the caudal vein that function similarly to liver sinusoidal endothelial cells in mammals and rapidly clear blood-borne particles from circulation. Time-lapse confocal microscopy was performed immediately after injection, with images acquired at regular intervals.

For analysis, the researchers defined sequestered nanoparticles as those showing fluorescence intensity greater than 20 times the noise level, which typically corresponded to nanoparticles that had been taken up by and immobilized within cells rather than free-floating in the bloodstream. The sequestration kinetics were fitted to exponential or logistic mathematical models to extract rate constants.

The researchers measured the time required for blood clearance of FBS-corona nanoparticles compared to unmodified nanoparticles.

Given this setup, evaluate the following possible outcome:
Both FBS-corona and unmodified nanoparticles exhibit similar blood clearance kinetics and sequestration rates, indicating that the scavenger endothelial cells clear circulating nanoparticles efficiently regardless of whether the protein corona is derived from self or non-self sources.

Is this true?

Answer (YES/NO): NO